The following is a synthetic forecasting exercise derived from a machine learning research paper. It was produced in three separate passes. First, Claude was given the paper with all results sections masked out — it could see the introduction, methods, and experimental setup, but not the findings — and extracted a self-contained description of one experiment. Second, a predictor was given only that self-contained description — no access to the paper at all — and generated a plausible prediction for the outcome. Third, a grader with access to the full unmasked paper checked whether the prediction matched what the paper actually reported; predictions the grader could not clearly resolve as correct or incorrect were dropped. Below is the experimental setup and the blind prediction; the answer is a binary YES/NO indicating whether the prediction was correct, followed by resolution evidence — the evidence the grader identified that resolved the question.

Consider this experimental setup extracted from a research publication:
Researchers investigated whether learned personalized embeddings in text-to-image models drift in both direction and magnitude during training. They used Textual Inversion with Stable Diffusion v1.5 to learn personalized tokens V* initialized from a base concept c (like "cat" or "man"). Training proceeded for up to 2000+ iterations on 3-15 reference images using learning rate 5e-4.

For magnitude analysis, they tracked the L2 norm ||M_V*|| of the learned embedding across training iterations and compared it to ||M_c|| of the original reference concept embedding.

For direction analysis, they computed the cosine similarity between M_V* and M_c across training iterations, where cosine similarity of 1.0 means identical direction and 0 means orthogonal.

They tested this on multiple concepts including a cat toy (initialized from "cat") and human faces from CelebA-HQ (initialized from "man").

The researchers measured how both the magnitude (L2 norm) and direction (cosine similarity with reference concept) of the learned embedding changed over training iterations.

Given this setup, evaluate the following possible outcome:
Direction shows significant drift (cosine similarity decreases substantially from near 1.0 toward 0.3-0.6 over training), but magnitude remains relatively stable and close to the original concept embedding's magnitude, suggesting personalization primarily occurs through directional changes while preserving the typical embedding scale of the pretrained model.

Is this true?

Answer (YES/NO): NO